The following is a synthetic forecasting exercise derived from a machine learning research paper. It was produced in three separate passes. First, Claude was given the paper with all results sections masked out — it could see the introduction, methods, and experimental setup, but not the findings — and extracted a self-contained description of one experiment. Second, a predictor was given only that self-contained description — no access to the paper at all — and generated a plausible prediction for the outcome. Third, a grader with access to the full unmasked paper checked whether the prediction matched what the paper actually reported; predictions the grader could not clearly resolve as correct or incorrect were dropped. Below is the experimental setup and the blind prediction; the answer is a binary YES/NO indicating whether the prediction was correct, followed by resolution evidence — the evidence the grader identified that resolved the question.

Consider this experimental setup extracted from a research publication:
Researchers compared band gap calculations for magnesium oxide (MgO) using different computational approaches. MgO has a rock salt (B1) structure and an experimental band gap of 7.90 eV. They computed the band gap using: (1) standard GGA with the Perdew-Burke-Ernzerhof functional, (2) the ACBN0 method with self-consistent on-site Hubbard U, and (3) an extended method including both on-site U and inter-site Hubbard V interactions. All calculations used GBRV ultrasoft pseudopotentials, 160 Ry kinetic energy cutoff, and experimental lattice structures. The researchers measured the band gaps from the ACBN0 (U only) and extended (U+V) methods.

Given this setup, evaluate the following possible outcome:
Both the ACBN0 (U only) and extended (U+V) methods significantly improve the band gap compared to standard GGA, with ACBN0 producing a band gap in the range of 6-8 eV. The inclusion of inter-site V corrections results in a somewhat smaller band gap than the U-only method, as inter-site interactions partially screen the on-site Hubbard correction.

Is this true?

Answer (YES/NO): NO